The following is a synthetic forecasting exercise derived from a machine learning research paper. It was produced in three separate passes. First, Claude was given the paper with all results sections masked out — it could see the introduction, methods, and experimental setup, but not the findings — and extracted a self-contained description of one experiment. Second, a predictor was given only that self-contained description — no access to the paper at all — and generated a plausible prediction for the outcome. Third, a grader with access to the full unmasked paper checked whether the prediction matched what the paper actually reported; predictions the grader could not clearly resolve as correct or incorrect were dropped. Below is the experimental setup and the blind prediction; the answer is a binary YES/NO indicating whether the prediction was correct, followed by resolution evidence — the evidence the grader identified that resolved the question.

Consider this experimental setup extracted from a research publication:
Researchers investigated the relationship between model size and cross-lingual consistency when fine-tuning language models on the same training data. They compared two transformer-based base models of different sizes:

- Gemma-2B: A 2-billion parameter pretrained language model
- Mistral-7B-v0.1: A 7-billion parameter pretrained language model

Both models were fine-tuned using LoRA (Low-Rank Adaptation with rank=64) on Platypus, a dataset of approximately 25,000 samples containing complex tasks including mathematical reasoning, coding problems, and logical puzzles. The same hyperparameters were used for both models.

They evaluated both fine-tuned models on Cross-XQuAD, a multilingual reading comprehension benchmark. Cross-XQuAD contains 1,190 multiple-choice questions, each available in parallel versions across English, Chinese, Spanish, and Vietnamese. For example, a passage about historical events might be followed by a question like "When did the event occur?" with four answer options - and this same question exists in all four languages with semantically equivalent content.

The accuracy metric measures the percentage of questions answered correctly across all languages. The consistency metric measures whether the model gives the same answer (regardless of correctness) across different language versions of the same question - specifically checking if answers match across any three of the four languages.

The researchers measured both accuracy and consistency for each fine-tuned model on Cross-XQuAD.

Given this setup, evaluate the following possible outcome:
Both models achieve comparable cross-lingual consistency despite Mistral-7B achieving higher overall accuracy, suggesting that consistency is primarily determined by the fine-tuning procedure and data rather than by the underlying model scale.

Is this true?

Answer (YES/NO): NO